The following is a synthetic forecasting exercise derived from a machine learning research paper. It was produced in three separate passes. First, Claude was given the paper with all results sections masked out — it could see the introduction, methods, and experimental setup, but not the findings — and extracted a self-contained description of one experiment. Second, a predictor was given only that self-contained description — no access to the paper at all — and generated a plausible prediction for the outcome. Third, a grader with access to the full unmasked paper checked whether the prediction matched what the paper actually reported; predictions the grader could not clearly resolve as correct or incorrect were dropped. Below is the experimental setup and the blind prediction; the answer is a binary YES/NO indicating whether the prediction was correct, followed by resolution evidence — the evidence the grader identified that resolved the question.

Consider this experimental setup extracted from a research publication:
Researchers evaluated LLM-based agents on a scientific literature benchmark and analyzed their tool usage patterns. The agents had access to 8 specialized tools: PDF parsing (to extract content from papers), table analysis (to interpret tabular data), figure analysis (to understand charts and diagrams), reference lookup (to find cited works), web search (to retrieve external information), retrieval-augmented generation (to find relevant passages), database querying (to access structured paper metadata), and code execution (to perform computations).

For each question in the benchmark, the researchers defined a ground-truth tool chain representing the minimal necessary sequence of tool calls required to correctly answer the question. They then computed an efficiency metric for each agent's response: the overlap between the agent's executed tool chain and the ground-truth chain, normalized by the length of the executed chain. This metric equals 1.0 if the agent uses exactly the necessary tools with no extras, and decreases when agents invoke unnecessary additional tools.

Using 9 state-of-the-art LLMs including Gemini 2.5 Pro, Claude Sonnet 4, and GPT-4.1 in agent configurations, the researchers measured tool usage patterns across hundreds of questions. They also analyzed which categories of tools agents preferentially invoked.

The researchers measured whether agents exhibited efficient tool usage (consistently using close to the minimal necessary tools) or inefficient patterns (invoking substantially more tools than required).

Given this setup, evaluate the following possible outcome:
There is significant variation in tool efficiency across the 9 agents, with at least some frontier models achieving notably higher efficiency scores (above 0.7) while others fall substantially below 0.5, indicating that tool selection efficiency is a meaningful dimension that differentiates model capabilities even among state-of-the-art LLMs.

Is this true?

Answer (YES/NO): NO